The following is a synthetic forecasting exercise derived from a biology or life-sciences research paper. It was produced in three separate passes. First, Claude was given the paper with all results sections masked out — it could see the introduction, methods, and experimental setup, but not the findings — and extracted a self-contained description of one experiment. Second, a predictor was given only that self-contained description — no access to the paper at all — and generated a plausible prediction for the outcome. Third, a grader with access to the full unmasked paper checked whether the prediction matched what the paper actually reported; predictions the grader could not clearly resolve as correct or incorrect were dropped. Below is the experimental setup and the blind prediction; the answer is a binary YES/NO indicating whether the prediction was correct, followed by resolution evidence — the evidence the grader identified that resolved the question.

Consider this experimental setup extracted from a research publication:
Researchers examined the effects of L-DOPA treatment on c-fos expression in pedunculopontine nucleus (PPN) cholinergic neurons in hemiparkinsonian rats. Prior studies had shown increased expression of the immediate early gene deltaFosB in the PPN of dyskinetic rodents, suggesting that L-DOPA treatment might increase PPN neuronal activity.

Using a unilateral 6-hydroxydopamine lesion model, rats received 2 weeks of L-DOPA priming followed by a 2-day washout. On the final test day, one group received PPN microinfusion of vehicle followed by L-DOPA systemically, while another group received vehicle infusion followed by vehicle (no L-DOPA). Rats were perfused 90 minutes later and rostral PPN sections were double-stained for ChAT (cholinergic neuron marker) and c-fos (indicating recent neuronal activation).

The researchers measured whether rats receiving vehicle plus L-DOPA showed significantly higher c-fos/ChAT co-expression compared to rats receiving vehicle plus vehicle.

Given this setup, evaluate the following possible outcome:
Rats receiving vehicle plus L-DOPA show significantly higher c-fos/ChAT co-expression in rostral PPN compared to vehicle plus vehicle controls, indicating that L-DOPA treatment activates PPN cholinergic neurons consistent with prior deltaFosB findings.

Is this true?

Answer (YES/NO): NO